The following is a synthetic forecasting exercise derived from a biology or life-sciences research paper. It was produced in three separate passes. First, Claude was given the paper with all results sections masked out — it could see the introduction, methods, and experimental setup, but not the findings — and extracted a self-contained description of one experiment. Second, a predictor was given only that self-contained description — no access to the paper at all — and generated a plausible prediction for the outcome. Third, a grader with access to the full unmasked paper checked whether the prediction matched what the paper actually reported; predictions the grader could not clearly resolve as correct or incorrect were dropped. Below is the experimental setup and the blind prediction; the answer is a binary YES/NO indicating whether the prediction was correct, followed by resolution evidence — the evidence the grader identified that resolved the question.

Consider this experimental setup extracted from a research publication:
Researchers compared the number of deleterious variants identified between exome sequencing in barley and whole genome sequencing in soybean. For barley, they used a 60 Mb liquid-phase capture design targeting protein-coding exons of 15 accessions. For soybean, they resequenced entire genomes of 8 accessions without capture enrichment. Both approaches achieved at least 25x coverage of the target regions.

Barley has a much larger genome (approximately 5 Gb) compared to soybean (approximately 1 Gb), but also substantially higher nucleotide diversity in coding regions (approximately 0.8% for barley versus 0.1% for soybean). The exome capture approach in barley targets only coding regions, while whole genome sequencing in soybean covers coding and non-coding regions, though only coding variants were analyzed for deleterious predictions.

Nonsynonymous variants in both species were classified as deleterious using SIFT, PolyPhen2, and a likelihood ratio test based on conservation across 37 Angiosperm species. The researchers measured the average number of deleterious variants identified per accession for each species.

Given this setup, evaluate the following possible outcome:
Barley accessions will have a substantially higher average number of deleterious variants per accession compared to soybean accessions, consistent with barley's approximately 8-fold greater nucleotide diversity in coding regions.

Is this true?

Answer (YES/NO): NO